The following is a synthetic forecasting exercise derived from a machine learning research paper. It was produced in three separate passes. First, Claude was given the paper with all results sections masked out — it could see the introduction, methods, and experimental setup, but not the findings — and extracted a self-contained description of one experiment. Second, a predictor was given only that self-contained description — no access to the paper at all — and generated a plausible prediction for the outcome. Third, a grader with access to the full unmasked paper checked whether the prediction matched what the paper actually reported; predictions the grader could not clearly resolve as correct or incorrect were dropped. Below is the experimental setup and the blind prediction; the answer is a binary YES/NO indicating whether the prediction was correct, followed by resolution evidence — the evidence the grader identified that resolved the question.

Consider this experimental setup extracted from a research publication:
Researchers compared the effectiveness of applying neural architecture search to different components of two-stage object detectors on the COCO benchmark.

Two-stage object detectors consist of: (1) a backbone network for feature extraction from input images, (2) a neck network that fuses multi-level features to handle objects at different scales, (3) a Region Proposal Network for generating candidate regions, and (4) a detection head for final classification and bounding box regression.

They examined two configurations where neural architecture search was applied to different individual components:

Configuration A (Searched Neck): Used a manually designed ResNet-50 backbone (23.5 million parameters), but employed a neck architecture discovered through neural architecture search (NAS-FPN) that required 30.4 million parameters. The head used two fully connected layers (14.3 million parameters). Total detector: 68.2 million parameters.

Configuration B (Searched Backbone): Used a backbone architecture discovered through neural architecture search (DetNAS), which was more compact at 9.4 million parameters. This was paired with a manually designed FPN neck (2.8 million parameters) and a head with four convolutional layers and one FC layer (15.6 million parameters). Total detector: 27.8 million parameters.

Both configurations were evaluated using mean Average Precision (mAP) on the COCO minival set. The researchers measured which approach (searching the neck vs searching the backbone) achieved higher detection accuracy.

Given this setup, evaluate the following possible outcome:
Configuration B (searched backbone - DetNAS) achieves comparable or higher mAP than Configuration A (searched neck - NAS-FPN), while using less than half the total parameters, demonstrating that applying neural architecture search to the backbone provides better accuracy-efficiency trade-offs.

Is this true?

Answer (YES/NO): YES